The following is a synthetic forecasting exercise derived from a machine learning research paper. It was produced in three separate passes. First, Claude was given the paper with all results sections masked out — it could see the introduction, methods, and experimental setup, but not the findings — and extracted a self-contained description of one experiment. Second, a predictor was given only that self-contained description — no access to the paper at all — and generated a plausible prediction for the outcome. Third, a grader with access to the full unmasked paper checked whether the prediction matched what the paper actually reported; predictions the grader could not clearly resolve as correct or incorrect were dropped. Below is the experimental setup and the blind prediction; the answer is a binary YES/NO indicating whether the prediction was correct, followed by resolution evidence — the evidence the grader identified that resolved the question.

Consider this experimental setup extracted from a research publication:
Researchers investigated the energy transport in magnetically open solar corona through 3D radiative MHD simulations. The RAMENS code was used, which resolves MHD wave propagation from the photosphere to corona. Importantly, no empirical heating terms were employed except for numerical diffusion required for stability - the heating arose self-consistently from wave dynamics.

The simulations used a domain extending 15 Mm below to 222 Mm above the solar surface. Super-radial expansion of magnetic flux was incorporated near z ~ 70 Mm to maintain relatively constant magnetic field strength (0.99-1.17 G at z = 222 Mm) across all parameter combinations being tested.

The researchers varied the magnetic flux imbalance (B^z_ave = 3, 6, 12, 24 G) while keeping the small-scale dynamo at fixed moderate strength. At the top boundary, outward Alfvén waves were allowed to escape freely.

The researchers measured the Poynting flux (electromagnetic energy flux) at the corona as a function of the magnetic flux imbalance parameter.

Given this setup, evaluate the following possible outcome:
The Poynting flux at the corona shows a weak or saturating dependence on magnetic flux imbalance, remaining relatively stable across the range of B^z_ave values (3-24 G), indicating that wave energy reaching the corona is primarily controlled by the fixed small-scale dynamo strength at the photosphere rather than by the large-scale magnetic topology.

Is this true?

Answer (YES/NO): YES